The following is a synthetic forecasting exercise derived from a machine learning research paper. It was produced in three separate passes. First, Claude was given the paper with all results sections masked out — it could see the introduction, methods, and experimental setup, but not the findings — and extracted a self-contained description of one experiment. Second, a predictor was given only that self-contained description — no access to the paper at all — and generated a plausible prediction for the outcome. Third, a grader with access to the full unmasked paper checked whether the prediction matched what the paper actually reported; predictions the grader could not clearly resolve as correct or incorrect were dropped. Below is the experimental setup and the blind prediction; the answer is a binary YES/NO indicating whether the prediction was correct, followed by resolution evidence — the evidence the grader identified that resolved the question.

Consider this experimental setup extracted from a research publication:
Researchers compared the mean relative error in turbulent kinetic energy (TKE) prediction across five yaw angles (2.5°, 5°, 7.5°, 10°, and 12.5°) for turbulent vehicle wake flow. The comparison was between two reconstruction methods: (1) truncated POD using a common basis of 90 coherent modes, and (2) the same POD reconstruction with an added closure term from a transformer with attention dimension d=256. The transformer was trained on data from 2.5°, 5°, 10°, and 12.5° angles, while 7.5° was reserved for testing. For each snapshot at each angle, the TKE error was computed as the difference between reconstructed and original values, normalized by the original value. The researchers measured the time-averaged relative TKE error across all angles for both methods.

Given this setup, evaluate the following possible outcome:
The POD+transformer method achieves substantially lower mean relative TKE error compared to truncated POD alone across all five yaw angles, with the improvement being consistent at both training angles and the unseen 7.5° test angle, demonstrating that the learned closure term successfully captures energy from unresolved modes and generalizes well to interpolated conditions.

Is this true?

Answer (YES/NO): YES